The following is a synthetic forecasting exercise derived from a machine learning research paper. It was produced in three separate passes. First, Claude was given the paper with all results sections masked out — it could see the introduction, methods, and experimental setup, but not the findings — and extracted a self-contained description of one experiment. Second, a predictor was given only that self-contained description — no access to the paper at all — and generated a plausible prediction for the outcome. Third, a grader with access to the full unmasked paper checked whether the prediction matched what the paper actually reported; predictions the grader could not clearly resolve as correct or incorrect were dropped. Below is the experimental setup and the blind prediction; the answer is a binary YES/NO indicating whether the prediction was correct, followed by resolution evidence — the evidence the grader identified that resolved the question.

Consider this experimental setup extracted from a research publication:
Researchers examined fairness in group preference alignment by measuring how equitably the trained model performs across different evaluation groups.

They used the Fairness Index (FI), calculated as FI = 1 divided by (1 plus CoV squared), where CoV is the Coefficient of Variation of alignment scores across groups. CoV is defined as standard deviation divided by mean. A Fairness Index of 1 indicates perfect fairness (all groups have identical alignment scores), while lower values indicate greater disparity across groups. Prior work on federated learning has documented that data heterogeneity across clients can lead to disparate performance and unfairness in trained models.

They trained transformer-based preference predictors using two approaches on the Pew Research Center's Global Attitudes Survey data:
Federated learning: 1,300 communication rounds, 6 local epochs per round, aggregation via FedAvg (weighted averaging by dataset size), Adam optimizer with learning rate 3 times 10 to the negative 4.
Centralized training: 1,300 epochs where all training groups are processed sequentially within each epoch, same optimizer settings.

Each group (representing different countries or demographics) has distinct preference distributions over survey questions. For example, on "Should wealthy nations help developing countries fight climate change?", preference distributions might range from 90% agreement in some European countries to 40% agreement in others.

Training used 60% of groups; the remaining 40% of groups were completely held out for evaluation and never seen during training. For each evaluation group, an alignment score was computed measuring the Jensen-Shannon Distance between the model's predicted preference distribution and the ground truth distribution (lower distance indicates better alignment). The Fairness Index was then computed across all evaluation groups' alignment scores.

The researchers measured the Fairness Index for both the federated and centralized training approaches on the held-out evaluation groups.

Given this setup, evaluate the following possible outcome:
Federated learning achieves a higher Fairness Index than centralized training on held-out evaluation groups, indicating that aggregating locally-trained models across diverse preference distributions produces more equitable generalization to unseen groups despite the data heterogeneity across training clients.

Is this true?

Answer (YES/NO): YES